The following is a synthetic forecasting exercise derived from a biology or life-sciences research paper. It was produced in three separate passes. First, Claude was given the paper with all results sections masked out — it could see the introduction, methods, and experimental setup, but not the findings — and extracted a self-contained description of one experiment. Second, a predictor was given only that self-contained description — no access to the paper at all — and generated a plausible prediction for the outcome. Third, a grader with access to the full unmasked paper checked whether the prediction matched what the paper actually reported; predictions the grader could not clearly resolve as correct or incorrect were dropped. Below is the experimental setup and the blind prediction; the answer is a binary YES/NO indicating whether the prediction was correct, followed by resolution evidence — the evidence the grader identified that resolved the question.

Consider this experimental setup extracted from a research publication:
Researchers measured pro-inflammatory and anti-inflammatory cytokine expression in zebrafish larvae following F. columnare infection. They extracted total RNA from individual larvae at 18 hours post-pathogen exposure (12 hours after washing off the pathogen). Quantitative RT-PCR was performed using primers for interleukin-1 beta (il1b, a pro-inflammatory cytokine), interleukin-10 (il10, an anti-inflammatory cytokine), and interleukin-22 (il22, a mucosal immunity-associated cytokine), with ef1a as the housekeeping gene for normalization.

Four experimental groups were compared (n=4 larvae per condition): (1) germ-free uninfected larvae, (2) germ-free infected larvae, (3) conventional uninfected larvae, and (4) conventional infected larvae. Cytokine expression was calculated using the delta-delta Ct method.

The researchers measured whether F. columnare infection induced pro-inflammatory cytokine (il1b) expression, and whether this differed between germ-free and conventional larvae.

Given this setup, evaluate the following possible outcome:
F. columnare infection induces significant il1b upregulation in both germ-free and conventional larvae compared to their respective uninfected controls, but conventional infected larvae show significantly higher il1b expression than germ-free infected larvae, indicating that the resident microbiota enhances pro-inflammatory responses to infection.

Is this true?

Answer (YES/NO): NO